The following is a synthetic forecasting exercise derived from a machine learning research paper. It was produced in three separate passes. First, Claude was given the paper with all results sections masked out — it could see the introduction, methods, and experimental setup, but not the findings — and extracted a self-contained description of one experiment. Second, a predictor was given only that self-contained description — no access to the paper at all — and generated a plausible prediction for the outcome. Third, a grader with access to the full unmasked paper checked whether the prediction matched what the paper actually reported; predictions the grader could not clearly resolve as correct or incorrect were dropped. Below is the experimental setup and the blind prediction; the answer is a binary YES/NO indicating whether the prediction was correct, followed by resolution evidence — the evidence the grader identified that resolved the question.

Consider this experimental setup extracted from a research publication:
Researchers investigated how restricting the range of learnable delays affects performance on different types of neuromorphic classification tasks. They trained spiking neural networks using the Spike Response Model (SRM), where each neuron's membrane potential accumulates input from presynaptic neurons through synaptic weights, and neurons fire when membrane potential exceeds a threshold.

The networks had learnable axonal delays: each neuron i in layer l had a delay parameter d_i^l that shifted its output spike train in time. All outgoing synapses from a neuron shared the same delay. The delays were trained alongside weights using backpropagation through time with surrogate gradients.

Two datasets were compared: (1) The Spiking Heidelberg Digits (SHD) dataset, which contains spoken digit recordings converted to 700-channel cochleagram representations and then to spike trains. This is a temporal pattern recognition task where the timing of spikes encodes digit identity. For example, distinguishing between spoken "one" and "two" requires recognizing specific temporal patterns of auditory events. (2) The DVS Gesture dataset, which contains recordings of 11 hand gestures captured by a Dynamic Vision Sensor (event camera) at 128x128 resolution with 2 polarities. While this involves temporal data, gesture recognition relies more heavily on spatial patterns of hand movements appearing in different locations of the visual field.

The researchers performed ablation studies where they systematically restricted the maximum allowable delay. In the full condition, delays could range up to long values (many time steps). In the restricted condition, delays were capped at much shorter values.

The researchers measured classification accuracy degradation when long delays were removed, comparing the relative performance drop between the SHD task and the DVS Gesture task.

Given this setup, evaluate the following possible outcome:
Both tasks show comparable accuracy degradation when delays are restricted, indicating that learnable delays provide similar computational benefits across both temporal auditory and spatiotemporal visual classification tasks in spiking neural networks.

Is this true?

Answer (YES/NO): NO